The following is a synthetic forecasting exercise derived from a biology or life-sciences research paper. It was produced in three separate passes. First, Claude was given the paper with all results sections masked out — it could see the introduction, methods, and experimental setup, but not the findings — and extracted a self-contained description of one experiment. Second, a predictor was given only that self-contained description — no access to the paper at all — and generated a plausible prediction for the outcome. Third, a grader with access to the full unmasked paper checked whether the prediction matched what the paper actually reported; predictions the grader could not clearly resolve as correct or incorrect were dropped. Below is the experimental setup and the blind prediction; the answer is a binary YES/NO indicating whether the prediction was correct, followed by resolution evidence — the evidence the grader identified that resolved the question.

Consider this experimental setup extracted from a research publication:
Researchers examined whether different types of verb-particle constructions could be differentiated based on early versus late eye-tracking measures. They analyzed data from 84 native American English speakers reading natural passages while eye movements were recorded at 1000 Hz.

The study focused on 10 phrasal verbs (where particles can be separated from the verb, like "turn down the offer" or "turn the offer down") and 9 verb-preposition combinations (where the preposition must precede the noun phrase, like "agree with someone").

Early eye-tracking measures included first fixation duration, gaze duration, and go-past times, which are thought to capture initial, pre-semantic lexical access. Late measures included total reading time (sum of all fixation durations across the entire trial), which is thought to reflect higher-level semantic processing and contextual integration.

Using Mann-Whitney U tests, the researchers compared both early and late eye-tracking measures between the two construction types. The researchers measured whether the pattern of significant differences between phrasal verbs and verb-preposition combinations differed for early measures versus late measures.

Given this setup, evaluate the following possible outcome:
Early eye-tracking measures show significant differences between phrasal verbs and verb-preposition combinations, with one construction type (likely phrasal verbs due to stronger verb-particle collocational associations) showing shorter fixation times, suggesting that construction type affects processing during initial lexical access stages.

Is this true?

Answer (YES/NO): NO